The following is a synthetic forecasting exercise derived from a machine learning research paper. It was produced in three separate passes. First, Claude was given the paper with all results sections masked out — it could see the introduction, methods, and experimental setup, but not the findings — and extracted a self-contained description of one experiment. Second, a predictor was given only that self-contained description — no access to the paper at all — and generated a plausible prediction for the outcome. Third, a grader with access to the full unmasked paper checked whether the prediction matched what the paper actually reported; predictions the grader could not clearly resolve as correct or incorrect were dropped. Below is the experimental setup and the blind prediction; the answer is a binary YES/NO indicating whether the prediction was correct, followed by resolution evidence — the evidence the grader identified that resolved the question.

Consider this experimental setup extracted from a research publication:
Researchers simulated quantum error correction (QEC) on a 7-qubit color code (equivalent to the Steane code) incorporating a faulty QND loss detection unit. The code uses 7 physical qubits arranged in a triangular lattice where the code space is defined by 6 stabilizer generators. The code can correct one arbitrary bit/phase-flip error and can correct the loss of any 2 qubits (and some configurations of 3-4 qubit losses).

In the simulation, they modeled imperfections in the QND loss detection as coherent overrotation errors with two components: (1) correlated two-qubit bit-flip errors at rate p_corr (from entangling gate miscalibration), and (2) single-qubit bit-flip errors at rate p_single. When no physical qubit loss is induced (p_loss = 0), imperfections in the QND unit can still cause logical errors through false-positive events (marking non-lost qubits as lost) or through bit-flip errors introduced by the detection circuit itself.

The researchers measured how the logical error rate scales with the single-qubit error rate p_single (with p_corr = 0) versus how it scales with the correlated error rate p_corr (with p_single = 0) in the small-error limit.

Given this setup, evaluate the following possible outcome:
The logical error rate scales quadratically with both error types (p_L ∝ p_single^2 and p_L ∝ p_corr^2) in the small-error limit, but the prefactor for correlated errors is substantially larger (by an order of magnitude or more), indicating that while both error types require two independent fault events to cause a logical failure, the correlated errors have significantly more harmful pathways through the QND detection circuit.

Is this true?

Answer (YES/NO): NO